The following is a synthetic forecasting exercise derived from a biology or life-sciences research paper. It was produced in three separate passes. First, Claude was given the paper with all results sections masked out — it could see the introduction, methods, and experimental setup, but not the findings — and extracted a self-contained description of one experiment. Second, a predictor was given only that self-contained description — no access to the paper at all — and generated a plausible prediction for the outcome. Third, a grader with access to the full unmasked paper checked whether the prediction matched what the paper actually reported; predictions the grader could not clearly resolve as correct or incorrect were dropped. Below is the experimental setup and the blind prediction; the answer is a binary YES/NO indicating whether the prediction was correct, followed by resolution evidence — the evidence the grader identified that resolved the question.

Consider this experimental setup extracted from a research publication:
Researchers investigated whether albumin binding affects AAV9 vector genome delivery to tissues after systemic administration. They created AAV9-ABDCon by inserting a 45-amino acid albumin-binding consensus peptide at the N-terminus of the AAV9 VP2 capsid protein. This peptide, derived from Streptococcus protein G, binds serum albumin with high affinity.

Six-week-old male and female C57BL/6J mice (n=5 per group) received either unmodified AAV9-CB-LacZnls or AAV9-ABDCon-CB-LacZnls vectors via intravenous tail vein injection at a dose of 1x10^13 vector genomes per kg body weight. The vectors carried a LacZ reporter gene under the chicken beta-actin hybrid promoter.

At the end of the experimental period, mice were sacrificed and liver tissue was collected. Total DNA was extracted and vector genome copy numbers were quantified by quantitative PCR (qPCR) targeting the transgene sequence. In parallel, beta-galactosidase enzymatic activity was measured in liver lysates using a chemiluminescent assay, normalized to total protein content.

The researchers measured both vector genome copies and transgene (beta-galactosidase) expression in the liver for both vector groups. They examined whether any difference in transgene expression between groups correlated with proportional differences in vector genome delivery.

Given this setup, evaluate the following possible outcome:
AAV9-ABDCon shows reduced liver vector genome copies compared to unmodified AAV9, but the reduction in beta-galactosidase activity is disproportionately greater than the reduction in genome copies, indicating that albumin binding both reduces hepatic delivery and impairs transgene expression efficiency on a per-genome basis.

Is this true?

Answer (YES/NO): NO